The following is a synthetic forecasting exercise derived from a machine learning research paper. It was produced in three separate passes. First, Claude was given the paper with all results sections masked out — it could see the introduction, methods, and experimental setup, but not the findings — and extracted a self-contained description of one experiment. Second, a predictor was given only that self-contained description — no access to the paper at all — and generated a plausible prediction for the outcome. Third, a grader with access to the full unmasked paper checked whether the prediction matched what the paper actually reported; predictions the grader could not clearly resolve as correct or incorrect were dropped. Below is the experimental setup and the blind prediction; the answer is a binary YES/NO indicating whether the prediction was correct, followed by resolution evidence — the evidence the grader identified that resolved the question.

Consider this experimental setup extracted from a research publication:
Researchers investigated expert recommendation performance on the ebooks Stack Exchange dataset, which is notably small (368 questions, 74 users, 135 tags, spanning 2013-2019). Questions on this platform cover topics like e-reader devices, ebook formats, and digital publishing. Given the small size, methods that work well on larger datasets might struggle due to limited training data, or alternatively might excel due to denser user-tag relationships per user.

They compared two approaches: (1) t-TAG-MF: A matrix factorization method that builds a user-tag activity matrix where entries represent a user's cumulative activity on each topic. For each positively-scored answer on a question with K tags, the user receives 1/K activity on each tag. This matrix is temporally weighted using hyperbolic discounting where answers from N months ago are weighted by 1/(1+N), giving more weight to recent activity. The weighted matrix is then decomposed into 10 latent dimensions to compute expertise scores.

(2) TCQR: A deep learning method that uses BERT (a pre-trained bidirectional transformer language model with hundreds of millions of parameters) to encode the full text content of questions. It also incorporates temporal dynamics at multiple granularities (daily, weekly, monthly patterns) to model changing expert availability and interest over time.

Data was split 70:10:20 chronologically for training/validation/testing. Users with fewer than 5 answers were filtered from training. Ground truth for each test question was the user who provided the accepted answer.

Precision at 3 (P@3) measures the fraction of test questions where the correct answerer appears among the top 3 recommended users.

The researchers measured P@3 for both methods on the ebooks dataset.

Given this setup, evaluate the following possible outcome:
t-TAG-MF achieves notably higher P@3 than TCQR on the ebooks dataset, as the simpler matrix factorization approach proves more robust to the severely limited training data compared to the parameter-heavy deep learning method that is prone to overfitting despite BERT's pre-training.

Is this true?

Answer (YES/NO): YES